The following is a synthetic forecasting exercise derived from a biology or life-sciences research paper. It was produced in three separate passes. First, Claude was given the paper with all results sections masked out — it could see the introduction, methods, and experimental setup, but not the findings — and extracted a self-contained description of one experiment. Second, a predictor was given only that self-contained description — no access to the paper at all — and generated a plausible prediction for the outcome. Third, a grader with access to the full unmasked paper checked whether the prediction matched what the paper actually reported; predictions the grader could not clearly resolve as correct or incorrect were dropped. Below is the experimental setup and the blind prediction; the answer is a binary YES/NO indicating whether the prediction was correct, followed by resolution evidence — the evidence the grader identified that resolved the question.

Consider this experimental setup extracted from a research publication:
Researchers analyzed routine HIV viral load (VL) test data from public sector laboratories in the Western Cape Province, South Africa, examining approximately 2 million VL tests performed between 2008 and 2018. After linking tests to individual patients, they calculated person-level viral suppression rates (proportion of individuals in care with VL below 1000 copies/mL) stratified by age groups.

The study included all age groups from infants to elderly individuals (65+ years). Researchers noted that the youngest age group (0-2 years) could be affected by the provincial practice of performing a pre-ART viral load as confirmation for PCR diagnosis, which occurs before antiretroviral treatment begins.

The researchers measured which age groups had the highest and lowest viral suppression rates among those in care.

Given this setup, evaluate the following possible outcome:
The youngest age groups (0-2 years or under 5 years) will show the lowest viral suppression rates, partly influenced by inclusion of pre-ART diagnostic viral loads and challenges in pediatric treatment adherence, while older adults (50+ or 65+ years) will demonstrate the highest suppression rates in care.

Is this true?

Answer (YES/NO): YES